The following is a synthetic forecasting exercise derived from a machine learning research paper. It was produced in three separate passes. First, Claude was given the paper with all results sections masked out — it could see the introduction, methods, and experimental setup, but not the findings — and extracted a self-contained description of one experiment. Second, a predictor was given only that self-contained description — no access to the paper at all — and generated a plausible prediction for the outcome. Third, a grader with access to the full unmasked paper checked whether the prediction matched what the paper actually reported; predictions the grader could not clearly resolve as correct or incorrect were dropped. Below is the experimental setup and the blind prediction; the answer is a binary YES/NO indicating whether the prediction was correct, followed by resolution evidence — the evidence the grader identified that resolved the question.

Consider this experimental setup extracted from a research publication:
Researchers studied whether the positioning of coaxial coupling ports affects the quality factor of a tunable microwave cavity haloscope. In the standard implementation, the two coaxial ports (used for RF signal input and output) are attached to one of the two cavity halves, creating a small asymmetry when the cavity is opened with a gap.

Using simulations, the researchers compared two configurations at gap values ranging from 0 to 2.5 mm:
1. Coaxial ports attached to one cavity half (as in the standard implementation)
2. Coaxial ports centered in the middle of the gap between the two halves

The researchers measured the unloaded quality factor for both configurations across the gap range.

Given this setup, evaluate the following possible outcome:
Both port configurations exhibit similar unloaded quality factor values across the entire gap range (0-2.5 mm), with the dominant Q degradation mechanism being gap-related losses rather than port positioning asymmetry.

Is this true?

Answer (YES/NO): YES